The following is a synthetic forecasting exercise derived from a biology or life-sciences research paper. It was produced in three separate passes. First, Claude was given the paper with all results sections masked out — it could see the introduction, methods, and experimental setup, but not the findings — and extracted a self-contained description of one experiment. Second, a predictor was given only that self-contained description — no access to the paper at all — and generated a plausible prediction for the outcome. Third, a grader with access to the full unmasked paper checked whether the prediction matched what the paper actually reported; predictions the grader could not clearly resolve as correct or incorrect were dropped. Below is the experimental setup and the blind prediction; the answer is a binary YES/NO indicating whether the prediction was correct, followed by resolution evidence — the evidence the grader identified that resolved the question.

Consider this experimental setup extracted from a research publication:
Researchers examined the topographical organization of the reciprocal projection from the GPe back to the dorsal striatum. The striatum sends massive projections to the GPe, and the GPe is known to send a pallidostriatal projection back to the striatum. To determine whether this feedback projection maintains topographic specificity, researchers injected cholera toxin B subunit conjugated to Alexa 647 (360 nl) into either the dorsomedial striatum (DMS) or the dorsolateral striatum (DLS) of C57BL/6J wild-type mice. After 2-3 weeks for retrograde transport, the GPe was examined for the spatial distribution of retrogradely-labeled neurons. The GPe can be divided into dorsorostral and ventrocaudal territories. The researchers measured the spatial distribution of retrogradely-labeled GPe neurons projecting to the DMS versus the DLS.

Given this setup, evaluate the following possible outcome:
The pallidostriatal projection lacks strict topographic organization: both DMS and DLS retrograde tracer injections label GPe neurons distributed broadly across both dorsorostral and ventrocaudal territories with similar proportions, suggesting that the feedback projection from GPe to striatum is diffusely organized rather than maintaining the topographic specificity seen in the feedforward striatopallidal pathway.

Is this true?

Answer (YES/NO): NO